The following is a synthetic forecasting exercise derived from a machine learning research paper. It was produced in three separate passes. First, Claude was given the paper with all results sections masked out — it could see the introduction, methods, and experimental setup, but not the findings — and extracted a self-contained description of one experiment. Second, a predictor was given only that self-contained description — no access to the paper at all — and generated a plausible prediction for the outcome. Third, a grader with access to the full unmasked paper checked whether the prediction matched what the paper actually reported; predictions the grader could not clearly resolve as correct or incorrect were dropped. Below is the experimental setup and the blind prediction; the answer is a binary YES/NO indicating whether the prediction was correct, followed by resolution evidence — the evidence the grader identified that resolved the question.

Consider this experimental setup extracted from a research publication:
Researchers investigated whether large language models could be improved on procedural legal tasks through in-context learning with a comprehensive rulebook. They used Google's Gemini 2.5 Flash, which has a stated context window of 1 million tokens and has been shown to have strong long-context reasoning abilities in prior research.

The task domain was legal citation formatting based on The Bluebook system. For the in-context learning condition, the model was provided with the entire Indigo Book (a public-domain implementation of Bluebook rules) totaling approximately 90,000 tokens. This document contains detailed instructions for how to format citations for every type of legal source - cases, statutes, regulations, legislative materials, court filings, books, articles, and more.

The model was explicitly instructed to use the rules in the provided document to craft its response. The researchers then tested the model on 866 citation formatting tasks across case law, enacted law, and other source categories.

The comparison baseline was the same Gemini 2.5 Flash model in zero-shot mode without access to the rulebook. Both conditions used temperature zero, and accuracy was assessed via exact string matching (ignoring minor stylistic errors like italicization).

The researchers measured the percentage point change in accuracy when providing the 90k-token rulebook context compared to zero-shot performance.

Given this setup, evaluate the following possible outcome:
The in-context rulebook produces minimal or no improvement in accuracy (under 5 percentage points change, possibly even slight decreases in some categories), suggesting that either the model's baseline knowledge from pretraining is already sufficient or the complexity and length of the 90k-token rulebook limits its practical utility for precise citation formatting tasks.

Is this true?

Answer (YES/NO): NO